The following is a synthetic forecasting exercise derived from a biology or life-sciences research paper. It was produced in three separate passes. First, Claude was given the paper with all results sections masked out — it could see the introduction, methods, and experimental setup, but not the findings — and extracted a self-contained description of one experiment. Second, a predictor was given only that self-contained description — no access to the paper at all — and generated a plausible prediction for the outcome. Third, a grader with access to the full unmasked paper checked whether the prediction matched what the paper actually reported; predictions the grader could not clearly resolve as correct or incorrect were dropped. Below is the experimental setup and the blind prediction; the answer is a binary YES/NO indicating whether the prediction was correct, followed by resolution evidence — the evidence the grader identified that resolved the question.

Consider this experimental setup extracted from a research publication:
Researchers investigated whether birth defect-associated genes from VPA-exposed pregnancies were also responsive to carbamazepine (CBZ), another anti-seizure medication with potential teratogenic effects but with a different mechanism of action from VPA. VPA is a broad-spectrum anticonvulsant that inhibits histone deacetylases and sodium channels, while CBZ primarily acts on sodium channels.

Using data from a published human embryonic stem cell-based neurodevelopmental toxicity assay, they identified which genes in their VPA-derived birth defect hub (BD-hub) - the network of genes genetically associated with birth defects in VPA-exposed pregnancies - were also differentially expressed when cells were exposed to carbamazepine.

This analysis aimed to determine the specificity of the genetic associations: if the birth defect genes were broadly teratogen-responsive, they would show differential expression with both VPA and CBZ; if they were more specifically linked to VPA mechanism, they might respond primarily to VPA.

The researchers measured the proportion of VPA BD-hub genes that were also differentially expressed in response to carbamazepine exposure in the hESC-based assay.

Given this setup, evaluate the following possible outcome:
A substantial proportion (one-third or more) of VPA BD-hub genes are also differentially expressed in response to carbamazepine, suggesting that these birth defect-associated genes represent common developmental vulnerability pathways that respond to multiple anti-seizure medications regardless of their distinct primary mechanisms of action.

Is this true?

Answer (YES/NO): NO